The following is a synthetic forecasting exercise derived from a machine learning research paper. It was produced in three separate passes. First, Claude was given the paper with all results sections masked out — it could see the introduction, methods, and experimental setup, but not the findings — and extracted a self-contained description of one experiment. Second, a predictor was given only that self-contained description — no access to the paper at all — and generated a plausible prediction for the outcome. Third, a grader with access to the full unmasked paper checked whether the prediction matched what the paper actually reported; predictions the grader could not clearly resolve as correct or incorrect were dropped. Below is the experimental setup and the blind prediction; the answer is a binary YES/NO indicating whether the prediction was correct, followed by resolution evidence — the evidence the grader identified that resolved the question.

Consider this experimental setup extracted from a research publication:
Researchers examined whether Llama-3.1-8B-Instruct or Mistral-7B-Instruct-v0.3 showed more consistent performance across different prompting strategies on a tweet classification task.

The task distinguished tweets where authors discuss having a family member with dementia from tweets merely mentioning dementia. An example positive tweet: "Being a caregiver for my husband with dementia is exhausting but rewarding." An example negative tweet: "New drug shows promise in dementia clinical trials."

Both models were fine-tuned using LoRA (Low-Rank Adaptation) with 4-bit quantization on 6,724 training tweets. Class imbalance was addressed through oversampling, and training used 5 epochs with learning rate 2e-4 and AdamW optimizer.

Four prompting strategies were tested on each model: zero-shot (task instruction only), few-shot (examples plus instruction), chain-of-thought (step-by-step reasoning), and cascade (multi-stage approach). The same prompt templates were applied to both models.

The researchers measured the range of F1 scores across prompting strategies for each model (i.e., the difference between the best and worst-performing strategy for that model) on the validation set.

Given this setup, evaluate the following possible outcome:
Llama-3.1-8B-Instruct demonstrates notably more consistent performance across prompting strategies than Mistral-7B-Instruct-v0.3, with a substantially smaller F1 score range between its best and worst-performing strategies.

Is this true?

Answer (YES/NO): YES